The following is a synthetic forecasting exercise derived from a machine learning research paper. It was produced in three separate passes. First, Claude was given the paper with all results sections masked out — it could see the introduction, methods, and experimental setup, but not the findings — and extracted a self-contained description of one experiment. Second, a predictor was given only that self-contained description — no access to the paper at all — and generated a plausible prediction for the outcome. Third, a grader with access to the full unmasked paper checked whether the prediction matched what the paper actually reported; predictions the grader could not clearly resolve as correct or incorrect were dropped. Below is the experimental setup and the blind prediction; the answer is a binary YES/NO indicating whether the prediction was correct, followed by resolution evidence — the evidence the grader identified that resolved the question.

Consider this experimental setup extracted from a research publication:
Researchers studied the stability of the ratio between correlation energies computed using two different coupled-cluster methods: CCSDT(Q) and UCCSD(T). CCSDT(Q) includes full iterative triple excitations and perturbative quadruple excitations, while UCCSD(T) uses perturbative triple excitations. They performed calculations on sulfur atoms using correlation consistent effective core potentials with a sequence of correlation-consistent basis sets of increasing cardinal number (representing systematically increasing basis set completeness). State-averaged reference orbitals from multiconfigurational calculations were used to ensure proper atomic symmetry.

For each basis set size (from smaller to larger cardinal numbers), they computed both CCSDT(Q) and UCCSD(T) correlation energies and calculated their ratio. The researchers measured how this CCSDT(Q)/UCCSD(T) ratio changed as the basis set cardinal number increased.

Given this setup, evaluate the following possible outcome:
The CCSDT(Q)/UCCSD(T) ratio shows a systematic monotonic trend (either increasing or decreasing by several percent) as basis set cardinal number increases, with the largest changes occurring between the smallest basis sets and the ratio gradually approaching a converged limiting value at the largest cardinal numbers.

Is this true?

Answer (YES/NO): NO